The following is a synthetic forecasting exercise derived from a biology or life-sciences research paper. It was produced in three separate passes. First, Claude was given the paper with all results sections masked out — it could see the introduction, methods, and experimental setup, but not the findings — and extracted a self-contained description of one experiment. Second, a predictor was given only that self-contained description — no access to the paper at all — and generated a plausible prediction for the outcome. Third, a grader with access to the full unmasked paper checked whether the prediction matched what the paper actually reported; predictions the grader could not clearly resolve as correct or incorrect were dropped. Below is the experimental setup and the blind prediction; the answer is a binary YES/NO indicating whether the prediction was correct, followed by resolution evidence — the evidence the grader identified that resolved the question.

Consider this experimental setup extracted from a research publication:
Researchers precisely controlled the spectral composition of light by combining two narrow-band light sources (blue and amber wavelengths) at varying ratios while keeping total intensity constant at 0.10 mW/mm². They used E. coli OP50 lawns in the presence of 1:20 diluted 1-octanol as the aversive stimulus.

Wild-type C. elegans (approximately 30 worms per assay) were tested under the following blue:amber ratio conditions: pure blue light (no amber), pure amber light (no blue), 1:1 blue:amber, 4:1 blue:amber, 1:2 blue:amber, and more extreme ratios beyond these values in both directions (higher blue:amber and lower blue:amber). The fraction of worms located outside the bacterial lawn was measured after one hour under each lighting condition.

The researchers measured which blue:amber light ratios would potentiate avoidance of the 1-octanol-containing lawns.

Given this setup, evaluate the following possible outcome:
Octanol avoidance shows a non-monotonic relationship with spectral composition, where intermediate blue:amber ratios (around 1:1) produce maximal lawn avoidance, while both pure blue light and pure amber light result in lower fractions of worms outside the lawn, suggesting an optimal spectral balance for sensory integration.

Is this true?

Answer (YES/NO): NO